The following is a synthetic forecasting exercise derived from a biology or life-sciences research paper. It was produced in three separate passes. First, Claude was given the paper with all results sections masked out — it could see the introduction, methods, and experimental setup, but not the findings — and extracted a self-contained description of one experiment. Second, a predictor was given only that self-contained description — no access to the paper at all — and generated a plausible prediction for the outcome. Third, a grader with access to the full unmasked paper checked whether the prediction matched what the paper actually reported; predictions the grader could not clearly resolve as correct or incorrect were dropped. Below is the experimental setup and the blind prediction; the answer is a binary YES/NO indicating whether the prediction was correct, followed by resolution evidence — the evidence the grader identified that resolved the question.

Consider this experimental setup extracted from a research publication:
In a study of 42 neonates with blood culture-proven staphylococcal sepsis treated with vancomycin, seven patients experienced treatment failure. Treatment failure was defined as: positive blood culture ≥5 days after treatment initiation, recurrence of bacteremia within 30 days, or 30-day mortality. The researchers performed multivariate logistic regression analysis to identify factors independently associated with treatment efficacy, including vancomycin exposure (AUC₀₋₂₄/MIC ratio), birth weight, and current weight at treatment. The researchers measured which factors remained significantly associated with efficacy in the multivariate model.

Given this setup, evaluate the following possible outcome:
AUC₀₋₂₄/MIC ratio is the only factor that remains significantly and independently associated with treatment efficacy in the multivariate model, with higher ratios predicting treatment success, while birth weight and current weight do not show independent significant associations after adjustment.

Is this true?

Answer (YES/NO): YES